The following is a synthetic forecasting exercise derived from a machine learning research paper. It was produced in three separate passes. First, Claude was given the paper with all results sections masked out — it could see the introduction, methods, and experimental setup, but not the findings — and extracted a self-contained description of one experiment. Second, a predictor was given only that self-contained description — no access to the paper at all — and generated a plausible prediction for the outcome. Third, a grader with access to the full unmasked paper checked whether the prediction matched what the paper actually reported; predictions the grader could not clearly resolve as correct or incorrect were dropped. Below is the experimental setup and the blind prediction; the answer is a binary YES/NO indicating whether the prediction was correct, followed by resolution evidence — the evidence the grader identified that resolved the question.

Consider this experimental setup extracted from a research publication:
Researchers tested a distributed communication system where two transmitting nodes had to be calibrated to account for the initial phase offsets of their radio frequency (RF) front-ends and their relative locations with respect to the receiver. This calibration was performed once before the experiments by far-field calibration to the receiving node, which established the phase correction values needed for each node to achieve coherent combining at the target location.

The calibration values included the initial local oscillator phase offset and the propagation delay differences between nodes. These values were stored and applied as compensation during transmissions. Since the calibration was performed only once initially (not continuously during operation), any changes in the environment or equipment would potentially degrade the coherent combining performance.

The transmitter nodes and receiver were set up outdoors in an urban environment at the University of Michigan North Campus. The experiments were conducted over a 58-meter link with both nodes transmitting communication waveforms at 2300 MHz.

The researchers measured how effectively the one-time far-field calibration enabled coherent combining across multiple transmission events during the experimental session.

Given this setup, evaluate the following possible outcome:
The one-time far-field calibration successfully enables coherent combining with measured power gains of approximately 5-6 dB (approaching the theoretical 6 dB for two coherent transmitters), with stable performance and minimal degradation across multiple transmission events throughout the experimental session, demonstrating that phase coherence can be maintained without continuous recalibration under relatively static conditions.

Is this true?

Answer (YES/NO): YES